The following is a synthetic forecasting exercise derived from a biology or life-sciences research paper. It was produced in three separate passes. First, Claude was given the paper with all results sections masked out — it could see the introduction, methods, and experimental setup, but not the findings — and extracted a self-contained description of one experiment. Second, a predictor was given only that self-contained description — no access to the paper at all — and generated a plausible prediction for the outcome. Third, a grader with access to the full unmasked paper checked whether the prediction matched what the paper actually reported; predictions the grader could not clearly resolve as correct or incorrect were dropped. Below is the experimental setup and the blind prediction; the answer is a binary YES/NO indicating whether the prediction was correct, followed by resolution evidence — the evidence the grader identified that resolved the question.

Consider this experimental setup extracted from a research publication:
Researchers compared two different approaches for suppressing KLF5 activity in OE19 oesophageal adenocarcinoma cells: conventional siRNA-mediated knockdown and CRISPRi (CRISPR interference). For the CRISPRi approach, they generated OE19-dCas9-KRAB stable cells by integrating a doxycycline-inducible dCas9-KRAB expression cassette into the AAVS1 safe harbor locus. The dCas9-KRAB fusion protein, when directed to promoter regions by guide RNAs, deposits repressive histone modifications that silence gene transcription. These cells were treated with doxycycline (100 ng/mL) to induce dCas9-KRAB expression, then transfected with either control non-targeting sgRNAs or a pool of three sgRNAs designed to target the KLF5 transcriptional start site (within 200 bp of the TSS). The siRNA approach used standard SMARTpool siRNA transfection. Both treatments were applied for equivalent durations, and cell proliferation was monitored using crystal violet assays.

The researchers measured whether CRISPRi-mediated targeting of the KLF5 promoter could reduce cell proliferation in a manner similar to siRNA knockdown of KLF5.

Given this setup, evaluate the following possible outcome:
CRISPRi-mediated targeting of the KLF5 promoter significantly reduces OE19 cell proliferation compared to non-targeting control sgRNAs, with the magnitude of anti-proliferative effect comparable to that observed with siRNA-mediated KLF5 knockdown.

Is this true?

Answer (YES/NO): YES